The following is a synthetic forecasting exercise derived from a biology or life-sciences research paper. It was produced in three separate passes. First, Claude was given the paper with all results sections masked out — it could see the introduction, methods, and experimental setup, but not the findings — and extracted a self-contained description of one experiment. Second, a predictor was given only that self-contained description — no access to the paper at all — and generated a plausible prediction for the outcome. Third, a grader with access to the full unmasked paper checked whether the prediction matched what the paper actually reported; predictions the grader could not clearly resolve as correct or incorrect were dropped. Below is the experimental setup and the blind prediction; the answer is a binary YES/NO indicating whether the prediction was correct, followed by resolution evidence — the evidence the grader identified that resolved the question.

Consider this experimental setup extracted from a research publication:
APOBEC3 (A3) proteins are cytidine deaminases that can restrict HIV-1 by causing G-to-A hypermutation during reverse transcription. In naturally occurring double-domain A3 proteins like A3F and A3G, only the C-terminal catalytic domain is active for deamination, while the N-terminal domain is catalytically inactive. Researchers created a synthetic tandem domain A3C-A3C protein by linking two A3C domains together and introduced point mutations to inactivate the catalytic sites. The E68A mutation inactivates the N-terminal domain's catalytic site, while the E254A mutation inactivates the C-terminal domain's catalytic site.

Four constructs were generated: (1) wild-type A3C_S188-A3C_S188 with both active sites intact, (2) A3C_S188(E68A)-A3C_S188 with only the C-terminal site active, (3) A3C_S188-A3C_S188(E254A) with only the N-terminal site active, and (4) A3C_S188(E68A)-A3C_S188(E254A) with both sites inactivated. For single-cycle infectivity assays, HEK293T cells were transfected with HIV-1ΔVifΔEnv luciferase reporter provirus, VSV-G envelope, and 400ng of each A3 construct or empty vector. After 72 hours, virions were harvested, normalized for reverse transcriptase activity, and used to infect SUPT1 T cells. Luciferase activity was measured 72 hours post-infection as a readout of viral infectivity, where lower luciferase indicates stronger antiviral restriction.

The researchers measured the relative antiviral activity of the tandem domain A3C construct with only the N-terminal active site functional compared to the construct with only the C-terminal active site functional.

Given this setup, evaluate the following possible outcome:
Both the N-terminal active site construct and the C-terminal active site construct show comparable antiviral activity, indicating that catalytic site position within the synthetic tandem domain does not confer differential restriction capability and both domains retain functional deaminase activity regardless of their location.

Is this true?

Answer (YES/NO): NO